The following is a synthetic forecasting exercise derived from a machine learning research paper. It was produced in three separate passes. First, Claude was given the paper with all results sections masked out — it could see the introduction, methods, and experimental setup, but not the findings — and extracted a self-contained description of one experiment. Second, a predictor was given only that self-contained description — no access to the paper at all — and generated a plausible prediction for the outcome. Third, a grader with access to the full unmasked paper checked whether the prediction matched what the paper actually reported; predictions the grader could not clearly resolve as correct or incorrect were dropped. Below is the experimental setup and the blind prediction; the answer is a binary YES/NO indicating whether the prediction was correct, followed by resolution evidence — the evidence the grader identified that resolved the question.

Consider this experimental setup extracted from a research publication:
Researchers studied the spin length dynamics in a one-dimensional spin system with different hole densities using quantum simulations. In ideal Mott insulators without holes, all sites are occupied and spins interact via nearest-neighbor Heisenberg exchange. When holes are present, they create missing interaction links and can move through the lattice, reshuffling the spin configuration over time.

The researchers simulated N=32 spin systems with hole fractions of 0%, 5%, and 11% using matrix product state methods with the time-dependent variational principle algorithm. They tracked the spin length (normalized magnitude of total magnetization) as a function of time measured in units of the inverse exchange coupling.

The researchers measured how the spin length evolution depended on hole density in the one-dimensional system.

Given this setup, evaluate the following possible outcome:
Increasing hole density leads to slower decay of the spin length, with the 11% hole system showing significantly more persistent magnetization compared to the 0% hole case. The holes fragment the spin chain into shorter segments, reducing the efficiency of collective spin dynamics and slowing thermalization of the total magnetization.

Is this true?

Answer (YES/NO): NO